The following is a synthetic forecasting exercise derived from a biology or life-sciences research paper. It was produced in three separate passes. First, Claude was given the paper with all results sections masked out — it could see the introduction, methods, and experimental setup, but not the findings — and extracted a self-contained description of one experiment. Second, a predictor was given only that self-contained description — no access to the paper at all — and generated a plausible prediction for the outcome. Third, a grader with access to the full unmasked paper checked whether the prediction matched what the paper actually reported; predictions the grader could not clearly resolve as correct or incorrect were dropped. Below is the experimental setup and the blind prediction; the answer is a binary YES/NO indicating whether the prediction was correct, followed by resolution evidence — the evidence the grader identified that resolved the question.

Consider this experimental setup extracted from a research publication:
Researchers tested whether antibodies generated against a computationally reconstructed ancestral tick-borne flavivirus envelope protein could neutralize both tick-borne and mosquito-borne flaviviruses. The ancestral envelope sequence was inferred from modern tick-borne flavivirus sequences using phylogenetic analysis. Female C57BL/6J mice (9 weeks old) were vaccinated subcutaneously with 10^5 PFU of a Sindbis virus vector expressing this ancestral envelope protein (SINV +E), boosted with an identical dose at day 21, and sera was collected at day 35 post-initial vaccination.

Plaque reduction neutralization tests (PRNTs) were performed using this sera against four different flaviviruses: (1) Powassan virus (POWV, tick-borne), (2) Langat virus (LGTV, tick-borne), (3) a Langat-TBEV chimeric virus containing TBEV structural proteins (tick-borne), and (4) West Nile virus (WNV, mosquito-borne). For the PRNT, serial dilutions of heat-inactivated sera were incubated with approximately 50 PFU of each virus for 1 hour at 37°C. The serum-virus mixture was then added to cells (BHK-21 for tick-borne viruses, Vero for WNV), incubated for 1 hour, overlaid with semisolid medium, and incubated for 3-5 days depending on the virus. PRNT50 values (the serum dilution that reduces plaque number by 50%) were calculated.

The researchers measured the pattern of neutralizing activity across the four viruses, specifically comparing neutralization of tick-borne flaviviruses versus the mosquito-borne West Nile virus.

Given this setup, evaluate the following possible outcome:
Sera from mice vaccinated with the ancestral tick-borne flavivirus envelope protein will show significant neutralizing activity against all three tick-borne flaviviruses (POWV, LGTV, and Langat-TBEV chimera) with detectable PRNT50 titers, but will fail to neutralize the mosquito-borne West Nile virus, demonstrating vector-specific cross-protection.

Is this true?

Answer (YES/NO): NO